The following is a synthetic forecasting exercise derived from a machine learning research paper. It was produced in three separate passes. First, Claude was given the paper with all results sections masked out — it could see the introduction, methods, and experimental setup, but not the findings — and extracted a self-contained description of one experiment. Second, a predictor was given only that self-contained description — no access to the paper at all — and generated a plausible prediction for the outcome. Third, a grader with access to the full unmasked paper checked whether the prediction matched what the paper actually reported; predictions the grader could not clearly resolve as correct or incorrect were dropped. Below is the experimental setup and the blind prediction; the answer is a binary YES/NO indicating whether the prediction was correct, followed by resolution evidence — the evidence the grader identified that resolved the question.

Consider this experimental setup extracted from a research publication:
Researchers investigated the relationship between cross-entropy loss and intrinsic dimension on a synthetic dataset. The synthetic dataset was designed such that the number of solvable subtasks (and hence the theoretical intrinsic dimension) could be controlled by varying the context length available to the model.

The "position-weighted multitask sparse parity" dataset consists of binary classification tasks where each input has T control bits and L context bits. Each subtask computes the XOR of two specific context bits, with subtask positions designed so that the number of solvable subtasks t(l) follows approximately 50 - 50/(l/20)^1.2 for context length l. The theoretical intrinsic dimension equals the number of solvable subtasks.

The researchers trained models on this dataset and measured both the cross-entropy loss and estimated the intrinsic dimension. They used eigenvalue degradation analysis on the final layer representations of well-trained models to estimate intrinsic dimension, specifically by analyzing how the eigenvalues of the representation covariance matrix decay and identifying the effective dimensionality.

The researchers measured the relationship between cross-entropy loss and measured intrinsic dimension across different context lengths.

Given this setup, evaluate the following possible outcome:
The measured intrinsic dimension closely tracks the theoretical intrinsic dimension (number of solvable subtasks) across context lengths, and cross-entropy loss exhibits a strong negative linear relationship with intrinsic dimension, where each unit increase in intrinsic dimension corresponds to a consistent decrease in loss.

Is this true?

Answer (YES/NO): NO